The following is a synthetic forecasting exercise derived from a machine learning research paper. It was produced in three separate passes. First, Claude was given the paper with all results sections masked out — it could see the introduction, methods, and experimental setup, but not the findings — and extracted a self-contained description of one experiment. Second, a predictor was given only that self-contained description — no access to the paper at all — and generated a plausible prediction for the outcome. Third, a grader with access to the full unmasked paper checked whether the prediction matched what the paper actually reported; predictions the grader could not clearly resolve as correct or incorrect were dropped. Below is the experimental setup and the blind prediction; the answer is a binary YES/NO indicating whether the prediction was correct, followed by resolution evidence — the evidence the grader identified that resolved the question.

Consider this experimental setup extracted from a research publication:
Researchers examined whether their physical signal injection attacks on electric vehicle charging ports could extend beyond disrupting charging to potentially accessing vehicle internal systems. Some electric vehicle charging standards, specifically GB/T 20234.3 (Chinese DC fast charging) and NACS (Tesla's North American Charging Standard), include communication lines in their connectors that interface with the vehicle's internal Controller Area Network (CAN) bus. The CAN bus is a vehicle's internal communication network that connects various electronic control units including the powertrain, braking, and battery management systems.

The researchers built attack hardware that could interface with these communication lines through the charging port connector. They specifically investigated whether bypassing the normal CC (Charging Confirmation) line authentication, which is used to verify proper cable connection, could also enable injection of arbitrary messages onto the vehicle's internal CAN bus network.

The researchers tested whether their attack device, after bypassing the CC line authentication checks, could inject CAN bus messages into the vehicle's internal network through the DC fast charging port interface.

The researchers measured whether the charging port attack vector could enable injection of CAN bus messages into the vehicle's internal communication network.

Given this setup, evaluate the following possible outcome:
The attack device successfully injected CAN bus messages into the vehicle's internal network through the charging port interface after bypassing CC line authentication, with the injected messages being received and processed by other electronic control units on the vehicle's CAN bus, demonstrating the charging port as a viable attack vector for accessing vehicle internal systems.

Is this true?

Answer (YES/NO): NO